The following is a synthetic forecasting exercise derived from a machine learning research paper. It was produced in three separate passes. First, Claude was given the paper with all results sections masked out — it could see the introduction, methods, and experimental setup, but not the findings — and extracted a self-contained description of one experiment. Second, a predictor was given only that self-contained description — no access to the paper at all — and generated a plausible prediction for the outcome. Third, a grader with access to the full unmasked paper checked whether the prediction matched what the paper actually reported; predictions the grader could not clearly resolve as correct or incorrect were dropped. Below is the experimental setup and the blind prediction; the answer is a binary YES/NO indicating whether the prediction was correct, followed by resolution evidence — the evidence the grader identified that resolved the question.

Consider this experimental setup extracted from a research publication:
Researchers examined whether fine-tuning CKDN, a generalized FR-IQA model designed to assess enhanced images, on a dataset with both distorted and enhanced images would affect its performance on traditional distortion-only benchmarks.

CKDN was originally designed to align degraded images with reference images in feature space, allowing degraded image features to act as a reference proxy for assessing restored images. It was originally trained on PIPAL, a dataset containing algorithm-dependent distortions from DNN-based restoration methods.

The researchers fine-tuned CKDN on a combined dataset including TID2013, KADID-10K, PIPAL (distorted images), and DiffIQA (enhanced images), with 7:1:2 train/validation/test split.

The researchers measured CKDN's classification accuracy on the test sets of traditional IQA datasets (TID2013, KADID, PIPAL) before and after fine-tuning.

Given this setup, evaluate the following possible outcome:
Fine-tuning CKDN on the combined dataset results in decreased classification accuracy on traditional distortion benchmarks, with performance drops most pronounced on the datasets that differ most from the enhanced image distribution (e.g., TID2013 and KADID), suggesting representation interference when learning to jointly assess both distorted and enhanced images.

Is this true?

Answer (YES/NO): NO